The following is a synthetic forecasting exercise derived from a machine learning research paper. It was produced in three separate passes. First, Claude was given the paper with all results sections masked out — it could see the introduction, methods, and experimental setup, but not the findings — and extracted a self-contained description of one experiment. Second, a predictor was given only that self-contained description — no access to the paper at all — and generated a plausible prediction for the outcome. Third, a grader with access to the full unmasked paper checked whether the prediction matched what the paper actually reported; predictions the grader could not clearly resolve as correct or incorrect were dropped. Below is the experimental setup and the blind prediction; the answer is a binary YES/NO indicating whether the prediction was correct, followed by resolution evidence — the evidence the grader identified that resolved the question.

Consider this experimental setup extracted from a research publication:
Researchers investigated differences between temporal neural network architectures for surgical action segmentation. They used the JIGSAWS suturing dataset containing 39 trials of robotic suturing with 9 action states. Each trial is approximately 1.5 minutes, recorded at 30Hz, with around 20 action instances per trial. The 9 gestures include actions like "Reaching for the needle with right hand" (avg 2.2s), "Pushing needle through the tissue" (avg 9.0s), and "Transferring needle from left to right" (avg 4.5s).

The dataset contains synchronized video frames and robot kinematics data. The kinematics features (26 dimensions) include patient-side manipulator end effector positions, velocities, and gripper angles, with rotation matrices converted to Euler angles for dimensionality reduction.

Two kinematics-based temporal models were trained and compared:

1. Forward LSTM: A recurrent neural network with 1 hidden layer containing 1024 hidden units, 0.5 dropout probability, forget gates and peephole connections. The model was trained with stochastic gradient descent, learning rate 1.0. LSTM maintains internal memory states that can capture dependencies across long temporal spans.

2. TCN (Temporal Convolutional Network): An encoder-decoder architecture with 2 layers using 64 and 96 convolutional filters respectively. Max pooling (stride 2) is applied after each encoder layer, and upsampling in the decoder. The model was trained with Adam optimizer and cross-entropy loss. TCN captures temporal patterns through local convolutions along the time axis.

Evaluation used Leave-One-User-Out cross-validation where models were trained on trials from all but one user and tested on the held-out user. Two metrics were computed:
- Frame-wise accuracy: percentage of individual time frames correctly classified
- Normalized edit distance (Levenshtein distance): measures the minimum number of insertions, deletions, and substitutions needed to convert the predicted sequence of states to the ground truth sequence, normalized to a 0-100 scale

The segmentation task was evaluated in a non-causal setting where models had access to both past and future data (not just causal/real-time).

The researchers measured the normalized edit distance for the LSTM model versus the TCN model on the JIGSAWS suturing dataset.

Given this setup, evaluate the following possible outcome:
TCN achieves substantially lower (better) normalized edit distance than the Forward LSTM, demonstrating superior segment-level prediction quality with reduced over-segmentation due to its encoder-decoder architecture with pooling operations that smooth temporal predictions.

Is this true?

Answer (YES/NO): NO